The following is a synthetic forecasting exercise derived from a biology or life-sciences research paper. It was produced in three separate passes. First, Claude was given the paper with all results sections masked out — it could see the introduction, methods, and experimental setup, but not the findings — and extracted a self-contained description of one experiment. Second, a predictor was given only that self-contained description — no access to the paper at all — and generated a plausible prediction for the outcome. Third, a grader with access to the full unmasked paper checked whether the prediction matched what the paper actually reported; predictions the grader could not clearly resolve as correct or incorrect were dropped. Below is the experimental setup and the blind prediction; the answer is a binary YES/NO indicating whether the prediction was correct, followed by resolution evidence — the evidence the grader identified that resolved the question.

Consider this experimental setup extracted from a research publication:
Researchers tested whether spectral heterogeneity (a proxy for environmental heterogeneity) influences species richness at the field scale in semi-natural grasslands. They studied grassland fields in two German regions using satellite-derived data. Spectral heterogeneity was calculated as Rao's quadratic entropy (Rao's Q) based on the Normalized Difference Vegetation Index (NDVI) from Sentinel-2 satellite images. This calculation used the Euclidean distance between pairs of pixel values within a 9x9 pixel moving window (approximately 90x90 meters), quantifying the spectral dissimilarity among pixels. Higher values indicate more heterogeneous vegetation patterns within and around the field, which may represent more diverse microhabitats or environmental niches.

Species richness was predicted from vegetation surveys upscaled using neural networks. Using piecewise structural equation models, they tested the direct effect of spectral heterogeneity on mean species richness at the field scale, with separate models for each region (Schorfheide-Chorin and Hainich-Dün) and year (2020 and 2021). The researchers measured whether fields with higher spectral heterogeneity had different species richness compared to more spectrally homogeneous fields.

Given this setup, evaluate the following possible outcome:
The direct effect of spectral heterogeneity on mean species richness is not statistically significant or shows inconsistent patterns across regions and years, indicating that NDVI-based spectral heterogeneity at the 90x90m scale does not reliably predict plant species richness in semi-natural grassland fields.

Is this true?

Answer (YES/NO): YES